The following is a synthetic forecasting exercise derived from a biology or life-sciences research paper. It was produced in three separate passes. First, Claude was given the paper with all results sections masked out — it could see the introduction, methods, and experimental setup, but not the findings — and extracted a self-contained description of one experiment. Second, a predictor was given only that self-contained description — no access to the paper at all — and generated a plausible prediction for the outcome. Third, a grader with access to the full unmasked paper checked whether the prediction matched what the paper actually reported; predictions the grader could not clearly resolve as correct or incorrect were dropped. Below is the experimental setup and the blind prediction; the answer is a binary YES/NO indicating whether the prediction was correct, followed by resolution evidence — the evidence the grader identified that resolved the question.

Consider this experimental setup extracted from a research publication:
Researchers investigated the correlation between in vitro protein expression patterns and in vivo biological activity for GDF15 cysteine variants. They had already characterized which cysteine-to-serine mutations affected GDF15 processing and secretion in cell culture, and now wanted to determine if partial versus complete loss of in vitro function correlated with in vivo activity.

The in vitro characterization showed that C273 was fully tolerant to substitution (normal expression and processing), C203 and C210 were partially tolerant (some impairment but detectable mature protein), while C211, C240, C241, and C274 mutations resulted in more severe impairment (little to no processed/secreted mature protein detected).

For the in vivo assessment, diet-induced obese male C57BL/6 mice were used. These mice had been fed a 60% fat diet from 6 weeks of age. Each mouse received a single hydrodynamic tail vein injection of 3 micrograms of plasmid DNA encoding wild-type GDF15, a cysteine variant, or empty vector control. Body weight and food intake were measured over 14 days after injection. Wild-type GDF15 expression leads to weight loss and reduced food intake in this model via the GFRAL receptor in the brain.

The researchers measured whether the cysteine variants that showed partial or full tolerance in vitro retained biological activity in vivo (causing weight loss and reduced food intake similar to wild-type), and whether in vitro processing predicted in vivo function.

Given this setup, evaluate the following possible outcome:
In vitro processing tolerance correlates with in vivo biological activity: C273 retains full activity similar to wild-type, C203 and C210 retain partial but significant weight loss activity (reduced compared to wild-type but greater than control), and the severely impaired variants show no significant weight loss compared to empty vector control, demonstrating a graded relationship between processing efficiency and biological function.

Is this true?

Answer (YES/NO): NO